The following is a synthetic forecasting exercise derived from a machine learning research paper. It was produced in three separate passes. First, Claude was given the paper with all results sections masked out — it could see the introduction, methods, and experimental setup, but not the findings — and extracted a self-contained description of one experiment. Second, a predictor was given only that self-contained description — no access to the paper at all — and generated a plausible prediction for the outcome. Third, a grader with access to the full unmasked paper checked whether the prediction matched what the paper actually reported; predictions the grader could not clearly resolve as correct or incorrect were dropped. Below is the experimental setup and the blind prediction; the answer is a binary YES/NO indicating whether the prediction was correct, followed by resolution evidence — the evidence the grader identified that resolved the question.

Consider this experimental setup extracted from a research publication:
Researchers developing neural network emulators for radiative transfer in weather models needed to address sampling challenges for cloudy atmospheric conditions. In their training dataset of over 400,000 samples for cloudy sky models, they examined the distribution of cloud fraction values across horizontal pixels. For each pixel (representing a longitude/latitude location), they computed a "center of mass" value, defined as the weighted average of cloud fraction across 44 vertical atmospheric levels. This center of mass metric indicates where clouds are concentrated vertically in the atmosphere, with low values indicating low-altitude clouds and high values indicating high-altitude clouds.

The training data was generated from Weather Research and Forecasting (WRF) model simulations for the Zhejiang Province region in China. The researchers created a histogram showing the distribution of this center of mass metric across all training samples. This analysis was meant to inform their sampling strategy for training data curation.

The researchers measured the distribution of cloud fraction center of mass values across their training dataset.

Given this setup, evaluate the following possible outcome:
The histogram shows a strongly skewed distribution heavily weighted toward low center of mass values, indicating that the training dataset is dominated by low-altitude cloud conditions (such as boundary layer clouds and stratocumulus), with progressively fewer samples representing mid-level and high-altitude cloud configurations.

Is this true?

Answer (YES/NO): NO